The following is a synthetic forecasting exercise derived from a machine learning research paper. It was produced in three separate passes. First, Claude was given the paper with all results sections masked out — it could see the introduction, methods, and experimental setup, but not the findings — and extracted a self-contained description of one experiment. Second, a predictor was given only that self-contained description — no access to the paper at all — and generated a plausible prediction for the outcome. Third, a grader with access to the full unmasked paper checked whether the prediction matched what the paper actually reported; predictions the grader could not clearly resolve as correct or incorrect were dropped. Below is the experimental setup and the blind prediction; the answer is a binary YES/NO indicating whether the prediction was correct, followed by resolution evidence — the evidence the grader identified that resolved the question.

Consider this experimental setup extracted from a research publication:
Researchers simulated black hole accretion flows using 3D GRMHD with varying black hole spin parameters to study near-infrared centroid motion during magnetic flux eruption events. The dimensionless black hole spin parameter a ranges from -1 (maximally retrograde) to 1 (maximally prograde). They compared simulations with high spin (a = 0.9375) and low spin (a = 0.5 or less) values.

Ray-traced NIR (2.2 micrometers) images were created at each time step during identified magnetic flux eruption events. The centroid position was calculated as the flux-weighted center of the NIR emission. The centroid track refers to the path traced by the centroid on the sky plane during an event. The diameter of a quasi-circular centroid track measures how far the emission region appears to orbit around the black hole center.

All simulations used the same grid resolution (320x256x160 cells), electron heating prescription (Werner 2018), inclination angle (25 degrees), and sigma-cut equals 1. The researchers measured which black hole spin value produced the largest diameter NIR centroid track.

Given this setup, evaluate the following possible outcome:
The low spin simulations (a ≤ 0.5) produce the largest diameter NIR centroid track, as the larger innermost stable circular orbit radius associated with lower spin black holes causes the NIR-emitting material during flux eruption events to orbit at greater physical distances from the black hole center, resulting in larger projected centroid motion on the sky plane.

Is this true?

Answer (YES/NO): NO